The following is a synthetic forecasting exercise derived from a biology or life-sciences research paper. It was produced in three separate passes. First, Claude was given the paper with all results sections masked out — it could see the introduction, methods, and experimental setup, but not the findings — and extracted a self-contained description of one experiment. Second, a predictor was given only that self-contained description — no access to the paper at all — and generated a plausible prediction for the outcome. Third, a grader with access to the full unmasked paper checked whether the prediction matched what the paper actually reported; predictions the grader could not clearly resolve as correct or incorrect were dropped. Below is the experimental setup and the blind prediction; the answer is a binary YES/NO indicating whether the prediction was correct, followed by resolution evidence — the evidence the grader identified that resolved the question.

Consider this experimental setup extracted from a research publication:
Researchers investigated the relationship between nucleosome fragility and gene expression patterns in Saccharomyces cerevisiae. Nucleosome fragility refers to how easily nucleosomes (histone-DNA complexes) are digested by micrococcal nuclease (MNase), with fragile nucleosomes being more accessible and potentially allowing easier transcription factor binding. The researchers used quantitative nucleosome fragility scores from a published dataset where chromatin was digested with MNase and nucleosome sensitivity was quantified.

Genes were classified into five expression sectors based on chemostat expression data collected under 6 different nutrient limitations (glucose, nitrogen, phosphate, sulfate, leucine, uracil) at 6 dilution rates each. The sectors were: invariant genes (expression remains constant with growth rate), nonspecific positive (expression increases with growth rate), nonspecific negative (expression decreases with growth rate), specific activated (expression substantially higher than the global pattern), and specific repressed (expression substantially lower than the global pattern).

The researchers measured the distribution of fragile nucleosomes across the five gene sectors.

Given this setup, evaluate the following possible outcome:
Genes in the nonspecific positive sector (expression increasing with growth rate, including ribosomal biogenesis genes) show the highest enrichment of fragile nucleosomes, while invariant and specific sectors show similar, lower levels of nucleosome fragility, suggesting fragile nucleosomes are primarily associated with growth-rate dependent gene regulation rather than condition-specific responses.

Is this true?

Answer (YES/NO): NO